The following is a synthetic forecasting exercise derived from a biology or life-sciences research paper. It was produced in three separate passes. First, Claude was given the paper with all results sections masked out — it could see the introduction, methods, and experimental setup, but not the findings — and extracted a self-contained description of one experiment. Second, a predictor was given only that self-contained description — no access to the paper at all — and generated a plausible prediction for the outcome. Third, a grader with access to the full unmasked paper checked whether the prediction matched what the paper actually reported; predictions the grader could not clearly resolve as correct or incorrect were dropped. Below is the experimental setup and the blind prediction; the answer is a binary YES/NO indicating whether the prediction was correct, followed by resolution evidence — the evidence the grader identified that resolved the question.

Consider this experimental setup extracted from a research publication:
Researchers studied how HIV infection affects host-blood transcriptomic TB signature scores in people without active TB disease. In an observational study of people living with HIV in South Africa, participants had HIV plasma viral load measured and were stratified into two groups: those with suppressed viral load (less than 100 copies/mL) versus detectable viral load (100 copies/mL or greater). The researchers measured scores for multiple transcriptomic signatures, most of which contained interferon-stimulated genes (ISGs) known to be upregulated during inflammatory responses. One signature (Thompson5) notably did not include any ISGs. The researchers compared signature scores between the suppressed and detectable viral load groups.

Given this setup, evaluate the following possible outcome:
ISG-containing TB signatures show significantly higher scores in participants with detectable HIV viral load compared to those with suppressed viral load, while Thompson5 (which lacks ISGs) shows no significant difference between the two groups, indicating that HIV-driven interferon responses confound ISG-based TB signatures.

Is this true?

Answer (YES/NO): YES